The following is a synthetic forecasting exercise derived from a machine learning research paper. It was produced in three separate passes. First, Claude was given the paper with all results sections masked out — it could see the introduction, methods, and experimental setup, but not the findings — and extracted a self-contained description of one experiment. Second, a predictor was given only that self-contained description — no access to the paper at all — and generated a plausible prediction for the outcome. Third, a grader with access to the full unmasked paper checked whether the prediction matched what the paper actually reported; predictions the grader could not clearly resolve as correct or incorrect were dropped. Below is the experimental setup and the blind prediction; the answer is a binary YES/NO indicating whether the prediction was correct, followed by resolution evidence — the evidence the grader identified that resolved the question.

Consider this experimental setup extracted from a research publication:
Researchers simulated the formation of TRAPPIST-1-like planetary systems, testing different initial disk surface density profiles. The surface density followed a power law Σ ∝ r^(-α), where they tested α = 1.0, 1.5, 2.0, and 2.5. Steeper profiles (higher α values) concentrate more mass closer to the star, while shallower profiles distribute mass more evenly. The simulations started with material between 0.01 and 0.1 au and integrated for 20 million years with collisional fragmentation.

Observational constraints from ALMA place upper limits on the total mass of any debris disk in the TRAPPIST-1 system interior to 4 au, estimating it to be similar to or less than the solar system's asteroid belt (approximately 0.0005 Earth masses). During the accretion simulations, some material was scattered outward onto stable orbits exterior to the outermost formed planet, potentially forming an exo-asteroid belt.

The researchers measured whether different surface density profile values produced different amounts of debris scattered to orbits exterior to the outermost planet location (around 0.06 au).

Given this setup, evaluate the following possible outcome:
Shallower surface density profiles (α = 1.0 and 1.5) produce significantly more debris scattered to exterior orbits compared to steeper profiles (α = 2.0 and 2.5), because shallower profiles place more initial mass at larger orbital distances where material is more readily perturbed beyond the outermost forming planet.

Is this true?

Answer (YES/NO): YES